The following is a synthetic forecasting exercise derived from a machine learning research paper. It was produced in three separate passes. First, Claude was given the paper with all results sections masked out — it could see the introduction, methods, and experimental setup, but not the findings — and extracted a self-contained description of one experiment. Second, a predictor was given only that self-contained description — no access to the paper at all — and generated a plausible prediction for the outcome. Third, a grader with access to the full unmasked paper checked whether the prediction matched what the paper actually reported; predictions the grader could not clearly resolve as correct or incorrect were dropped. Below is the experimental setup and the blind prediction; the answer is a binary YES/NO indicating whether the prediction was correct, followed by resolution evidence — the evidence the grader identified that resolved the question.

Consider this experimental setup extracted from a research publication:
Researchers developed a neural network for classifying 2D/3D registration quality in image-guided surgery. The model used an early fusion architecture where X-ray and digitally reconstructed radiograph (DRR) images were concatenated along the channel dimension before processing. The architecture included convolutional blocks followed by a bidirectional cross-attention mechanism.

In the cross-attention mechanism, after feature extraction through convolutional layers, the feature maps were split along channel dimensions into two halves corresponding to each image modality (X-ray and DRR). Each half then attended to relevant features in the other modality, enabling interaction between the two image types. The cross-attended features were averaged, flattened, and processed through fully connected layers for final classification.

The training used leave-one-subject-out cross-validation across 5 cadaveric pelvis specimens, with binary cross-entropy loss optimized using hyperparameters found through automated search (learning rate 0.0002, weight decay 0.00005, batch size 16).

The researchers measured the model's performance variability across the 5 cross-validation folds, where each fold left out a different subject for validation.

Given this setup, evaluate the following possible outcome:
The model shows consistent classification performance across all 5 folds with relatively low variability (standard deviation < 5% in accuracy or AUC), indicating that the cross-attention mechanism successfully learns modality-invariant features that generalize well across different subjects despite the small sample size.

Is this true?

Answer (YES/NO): NO